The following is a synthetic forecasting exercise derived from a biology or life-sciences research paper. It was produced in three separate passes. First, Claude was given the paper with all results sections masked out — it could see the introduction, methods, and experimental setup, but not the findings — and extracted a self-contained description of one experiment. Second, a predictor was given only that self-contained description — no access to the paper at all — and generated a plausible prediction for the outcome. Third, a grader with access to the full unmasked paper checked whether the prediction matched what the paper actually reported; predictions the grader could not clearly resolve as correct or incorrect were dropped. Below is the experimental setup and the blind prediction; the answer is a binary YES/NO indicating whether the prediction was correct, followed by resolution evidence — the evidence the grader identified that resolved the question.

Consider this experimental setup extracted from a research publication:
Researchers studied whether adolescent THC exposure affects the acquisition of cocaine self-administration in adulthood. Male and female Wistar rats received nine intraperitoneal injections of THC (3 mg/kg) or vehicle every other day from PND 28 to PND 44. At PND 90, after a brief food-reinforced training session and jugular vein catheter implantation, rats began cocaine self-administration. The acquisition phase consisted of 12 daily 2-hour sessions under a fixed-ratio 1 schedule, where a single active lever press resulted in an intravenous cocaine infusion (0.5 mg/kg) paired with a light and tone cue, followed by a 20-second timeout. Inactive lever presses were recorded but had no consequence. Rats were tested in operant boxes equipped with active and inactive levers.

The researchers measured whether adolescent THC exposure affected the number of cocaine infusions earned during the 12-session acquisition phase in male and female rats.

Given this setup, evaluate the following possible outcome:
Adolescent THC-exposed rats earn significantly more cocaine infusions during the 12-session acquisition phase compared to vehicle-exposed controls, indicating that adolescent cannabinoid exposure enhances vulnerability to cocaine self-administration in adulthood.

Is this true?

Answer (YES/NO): NO